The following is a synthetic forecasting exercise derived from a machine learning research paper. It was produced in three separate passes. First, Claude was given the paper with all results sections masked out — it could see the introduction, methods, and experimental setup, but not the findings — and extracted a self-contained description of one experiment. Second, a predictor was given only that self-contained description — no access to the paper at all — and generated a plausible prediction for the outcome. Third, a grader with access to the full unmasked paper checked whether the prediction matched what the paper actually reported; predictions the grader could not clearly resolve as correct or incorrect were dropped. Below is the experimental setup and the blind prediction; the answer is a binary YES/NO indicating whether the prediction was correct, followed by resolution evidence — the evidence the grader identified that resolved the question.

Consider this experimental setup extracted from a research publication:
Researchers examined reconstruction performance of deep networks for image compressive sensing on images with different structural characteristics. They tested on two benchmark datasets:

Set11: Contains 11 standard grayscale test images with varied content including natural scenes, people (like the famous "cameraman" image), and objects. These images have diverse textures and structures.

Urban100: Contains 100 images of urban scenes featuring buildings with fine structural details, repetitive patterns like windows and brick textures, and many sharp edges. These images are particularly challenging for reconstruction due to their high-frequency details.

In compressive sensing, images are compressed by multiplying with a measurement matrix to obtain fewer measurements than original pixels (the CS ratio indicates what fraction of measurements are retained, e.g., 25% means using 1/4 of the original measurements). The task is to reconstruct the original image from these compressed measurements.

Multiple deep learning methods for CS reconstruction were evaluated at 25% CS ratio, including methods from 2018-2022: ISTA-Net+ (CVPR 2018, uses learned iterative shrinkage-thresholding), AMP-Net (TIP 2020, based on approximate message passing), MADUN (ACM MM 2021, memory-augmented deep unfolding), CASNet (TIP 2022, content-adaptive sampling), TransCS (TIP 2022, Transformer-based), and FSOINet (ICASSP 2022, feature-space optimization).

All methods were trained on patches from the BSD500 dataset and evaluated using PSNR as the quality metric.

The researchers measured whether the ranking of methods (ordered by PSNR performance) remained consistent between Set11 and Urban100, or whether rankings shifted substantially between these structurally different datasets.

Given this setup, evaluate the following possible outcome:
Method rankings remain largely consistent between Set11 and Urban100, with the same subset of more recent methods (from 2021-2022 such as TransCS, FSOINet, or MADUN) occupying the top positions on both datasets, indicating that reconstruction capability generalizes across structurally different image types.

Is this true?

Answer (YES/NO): YES